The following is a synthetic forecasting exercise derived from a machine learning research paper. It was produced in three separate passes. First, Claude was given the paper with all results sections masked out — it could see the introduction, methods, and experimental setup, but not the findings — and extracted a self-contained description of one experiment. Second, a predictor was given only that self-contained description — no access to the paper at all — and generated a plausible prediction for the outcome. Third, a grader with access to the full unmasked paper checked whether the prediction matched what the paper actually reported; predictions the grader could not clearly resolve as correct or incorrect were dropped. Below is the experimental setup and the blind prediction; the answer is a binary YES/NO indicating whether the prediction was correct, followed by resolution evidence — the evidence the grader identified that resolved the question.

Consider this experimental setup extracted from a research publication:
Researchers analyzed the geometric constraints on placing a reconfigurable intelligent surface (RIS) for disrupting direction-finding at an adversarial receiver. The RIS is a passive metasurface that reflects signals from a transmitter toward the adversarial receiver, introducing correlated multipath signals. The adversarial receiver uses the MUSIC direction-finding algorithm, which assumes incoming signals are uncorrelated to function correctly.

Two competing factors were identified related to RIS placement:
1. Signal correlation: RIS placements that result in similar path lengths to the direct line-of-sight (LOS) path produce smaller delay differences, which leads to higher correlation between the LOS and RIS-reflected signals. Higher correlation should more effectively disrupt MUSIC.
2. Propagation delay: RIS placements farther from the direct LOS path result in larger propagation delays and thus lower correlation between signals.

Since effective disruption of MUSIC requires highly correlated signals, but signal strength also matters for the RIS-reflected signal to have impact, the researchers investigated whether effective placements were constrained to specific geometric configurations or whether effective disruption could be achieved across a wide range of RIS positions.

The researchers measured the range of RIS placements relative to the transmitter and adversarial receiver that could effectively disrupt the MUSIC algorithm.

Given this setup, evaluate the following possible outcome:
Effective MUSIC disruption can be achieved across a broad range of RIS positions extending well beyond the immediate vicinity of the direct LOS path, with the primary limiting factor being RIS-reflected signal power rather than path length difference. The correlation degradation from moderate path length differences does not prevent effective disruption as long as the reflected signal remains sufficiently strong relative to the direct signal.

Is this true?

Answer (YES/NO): NO